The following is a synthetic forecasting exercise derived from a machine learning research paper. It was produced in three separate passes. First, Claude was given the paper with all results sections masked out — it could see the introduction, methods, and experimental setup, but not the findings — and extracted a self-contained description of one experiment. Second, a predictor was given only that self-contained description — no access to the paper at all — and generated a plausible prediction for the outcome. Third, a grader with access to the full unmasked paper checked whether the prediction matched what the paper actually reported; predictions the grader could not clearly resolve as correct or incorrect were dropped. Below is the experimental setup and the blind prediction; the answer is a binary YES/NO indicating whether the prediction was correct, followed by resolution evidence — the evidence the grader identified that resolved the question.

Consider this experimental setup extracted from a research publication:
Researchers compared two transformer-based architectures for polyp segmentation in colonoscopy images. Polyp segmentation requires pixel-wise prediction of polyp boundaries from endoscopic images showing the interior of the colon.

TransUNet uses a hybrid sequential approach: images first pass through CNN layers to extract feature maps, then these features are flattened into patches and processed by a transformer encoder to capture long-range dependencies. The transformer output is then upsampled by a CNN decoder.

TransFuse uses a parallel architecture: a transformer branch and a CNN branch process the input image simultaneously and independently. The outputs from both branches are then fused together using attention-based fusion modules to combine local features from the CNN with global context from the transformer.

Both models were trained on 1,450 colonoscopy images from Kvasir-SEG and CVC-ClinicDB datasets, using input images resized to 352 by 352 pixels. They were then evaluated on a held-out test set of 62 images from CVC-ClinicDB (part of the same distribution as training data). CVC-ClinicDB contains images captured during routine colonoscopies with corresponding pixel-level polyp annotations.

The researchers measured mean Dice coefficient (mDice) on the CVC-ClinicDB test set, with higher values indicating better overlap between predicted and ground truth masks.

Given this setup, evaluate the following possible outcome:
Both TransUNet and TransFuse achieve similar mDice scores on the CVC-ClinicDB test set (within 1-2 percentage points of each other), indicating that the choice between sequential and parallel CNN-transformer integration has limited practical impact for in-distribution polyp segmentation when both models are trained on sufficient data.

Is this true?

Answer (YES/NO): YES